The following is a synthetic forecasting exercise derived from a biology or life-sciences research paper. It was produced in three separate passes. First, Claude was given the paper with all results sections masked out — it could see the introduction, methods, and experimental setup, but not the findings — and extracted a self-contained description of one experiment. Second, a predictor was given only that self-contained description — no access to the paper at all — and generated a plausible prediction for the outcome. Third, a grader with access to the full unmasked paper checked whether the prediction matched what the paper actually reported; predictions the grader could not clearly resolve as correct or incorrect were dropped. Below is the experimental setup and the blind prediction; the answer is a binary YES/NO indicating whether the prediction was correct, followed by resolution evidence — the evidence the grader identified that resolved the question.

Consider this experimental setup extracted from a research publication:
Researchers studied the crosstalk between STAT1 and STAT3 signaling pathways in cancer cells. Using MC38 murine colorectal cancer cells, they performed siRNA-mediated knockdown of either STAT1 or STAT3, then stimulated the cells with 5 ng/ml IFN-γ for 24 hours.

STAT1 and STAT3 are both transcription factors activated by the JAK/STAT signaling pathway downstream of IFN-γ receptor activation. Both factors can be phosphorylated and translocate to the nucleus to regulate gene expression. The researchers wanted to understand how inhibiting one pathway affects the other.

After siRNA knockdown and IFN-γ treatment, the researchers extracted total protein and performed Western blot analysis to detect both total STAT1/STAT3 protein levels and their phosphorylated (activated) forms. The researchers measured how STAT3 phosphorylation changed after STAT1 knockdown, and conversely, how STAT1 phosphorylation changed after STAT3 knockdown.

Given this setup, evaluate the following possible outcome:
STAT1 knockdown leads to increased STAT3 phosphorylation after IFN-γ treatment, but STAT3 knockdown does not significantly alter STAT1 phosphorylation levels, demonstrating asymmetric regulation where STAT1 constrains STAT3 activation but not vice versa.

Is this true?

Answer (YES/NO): NO